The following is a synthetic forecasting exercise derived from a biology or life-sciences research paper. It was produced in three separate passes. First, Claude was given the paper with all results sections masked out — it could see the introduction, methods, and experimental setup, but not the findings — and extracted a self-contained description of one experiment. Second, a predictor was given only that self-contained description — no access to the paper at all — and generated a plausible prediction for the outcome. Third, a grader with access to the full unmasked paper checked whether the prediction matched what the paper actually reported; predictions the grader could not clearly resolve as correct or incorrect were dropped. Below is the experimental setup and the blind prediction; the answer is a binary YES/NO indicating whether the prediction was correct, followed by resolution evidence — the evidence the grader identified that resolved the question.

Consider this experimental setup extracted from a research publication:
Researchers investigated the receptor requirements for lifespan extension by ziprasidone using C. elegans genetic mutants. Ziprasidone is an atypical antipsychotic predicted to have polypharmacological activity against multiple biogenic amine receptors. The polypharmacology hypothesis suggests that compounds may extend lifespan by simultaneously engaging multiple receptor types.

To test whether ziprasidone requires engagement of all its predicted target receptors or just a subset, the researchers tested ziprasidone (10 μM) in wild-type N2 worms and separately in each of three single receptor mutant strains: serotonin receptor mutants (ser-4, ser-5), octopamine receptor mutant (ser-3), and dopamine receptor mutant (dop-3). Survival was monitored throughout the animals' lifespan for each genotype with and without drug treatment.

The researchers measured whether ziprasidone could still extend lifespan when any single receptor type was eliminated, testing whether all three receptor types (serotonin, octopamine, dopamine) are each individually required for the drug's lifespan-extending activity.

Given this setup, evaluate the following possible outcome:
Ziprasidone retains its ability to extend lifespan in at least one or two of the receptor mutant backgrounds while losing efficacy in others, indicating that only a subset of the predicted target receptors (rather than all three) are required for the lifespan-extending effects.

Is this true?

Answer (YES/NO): YES